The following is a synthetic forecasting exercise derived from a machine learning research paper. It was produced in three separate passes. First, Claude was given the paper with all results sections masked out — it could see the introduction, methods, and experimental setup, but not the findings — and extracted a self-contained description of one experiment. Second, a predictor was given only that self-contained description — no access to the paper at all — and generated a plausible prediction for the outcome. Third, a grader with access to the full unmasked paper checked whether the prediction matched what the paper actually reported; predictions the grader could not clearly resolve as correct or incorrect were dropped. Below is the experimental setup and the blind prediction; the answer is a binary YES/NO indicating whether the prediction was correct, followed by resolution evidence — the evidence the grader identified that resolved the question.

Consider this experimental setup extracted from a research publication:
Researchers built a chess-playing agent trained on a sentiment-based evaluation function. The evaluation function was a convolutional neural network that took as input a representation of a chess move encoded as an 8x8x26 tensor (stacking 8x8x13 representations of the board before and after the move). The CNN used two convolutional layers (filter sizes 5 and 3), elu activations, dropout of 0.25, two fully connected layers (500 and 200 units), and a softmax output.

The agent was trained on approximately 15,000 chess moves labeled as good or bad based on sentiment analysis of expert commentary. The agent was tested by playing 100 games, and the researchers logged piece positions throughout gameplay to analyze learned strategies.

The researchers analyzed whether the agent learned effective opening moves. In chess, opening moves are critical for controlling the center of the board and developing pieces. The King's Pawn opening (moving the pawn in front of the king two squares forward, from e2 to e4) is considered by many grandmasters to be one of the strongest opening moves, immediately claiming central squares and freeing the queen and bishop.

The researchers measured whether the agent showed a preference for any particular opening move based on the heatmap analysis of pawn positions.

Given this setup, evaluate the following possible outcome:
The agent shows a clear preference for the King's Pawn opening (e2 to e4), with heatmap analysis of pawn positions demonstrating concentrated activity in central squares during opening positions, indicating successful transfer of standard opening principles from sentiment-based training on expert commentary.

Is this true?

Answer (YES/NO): YES